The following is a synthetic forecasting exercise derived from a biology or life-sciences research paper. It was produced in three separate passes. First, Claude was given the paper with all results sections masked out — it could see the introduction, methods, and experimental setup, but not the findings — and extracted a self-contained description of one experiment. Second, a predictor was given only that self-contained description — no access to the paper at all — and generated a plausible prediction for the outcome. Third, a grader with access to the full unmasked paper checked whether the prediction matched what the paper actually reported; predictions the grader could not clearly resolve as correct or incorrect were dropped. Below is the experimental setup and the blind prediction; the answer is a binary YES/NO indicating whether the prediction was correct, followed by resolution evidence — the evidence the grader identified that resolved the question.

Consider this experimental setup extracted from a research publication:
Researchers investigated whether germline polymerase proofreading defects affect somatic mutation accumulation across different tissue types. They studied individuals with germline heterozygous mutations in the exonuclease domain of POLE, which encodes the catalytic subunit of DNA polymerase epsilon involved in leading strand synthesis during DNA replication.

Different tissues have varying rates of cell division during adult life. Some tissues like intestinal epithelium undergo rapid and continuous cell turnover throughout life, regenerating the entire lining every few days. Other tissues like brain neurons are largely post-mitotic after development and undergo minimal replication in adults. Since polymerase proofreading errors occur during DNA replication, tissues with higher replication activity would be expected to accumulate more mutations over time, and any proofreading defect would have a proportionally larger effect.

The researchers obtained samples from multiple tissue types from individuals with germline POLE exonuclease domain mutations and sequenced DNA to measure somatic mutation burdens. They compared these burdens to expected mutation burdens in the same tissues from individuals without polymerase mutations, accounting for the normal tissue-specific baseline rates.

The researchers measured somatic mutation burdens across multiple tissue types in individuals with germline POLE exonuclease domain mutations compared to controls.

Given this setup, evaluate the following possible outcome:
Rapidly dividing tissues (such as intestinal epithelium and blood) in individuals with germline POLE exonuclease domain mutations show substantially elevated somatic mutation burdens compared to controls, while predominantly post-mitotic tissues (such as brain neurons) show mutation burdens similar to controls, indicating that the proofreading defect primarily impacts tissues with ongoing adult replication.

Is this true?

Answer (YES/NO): NO